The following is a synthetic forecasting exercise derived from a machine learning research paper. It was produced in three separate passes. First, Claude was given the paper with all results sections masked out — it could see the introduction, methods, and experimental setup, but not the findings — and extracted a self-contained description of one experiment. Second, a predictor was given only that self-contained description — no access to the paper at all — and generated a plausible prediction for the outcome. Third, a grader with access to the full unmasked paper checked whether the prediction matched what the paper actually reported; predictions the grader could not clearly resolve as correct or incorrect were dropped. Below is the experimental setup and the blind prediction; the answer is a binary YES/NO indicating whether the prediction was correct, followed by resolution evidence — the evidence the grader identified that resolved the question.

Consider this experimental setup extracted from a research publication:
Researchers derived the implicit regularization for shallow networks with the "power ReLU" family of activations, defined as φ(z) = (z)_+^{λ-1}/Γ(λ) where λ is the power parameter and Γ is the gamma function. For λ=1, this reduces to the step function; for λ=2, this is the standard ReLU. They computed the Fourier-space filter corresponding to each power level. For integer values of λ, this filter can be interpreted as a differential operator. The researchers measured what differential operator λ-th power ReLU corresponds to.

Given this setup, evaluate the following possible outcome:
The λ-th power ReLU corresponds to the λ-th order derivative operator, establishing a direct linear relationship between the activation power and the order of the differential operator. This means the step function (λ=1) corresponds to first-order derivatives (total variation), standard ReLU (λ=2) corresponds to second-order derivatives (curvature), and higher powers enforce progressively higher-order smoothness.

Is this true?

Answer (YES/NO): YES